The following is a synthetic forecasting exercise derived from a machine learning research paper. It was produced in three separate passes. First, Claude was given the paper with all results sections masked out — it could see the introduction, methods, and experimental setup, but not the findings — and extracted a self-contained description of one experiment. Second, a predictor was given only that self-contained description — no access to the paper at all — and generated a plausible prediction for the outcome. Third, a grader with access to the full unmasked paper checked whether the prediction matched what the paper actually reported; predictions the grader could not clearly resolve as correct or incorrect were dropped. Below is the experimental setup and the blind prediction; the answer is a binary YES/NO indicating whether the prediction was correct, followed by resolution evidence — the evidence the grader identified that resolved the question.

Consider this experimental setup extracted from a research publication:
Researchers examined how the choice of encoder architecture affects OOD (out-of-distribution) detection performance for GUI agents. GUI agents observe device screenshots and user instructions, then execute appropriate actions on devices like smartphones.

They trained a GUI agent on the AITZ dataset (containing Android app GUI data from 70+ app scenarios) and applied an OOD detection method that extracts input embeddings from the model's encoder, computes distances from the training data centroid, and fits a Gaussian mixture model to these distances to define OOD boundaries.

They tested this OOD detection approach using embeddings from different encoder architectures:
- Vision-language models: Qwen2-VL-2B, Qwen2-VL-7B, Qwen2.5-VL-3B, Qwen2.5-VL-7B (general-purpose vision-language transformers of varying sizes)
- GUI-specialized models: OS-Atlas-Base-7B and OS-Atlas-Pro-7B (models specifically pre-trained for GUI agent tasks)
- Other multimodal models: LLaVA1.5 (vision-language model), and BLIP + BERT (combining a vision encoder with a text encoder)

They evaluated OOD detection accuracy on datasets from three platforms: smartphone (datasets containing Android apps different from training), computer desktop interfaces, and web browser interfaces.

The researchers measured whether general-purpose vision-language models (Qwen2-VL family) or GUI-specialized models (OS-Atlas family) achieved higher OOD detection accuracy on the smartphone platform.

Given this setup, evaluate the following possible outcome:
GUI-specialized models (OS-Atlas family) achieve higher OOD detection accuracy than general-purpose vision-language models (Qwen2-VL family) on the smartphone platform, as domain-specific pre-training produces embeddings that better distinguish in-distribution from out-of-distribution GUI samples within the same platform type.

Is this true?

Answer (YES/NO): NO